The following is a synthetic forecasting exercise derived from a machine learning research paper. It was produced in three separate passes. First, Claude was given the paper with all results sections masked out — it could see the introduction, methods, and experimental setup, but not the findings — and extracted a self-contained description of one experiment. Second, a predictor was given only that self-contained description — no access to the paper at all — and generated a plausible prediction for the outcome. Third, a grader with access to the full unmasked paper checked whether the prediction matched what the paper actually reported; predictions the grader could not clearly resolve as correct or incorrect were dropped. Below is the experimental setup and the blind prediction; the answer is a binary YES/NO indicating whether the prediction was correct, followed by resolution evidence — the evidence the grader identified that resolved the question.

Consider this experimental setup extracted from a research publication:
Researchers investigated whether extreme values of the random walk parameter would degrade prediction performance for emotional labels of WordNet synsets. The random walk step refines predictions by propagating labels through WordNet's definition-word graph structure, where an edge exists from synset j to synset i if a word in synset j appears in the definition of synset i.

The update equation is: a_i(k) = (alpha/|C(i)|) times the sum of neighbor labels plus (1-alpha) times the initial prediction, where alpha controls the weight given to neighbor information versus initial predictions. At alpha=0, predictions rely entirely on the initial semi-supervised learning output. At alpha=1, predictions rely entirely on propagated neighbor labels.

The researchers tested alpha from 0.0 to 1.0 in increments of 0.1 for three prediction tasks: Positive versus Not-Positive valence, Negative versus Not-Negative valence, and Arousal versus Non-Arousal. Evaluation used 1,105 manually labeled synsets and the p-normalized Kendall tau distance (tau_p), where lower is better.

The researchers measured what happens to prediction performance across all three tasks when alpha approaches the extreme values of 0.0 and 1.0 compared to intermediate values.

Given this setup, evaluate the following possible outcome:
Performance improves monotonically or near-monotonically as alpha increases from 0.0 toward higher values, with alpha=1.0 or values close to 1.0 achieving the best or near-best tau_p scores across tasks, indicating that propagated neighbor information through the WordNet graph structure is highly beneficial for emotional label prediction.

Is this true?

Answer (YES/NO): NO